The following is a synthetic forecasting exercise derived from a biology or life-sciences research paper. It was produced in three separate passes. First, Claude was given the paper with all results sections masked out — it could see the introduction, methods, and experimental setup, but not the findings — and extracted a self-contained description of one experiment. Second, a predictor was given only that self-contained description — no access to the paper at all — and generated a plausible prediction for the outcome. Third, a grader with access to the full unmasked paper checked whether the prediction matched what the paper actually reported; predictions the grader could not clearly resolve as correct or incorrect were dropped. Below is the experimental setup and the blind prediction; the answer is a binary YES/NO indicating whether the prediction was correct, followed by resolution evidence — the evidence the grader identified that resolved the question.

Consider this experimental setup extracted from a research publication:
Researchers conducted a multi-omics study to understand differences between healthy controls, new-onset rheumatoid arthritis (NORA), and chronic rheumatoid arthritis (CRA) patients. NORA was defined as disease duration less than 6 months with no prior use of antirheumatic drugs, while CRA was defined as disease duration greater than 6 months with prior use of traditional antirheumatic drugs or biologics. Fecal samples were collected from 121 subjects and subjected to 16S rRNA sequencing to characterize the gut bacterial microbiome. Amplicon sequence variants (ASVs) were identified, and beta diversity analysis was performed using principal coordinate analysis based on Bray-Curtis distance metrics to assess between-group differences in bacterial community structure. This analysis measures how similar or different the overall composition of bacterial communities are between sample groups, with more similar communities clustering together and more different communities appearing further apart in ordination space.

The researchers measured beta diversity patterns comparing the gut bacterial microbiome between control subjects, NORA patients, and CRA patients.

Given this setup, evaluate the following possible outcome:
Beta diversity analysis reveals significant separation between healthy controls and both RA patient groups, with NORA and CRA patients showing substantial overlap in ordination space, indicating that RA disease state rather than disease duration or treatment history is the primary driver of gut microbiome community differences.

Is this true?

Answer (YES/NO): NO